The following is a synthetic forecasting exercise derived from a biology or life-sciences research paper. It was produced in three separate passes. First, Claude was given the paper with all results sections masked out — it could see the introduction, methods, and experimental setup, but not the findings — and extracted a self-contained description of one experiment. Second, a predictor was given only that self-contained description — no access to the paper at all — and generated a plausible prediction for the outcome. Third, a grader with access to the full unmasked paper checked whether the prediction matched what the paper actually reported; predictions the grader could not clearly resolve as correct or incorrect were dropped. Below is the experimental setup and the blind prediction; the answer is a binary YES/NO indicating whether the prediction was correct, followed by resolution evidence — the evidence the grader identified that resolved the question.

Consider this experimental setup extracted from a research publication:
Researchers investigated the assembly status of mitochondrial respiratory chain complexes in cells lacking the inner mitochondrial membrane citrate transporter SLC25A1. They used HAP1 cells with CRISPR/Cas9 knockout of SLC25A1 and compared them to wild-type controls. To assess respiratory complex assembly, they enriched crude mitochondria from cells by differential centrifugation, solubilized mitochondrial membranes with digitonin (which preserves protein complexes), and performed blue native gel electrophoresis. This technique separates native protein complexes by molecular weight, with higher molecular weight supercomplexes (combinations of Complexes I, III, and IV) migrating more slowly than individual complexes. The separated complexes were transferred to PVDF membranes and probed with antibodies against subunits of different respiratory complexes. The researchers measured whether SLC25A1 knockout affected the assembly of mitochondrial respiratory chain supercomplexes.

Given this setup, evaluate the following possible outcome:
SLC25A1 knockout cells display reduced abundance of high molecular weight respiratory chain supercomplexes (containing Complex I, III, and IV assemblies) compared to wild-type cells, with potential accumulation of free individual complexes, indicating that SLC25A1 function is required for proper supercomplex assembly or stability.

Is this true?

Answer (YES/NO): YES